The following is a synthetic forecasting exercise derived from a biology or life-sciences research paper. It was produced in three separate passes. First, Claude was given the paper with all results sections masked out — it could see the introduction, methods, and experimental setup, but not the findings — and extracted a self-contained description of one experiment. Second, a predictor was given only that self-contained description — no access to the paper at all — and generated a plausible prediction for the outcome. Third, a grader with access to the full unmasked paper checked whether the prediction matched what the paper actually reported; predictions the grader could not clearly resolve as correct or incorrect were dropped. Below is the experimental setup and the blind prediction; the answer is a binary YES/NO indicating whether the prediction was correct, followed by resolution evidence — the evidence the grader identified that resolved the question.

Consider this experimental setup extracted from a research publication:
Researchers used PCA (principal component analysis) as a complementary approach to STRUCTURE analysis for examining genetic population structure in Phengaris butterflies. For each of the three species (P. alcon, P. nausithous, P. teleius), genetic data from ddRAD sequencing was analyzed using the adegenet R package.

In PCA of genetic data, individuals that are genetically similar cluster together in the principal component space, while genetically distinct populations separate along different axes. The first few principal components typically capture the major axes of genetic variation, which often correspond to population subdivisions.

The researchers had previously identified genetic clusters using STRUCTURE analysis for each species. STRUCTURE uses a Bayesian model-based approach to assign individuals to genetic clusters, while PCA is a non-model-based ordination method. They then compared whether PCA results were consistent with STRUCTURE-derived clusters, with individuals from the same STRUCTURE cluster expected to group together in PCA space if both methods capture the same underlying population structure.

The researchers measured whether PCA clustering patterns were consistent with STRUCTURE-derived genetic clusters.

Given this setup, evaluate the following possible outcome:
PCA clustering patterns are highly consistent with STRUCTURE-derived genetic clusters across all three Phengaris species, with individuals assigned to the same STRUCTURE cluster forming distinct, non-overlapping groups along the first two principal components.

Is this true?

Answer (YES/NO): NO